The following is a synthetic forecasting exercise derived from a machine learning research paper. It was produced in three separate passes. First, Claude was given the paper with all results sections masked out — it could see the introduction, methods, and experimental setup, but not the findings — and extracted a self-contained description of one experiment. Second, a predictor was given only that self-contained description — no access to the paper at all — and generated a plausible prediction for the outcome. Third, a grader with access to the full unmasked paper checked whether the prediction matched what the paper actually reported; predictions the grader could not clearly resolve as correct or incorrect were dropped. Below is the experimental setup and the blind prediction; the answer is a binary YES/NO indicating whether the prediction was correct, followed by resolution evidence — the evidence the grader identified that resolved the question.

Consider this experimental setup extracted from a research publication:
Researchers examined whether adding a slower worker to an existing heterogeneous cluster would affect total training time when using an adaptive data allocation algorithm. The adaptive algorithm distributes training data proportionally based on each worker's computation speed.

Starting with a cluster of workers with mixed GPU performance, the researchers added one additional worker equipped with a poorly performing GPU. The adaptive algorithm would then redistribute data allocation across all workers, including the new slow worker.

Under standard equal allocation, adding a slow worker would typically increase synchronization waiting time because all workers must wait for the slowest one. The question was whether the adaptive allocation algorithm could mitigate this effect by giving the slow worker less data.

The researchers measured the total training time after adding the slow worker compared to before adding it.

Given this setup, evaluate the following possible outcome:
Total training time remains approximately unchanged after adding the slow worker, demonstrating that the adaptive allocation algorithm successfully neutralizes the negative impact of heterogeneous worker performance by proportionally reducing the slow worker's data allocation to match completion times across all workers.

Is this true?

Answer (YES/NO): NO